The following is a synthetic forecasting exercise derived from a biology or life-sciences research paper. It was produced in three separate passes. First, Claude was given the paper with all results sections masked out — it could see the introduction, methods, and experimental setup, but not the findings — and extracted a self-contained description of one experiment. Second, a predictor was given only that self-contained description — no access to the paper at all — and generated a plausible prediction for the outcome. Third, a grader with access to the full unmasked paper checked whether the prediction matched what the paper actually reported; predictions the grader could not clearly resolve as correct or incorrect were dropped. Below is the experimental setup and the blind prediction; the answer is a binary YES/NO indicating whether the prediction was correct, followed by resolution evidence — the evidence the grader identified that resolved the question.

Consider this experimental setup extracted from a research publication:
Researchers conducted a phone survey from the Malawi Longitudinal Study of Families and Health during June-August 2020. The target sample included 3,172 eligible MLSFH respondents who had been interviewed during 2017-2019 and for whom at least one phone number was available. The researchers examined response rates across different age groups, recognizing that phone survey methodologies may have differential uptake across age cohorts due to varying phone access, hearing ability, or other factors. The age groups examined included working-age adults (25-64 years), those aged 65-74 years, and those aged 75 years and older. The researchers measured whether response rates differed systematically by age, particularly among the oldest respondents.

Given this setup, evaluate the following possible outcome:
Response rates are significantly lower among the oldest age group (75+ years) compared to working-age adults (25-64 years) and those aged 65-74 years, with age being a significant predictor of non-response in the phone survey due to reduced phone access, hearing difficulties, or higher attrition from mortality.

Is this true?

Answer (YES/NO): YES